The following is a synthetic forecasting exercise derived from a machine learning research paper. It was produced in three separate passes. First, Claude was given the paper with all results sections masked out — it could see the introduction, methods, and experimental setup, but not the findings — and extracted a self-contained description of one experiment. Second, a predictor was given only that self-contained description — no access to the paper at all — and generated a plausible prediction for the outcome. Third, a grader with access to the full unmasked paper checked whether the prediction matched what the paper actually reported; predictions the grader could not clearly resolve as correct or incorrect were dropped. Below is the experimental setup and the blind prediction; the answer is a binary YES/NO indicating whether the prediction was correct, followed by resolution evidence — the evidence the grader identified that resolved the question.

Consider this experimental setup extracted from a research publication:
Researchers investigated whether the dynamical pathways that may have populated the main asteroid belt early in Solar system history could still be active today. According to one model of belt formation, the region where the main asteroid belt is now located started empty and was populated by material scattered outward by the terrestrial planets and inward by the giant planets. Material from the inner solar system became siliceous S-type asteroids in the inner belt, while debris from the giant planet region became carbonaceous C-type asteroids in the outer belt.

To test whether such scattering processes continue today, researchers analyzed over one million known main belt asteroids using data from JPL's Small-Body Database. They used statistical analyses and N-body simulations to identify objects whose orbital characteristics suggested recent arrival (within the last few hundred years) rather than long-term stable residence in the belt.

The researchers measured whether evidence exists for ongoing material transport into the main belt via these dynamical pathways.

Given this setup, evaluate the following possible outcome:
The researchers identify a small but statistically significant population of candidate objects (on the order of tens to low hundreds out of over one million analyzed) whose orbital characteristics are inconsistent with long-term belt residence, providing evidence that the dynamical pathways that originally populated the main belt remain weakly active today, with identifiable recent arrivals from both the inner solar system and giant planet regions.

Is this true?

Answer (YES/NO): NO